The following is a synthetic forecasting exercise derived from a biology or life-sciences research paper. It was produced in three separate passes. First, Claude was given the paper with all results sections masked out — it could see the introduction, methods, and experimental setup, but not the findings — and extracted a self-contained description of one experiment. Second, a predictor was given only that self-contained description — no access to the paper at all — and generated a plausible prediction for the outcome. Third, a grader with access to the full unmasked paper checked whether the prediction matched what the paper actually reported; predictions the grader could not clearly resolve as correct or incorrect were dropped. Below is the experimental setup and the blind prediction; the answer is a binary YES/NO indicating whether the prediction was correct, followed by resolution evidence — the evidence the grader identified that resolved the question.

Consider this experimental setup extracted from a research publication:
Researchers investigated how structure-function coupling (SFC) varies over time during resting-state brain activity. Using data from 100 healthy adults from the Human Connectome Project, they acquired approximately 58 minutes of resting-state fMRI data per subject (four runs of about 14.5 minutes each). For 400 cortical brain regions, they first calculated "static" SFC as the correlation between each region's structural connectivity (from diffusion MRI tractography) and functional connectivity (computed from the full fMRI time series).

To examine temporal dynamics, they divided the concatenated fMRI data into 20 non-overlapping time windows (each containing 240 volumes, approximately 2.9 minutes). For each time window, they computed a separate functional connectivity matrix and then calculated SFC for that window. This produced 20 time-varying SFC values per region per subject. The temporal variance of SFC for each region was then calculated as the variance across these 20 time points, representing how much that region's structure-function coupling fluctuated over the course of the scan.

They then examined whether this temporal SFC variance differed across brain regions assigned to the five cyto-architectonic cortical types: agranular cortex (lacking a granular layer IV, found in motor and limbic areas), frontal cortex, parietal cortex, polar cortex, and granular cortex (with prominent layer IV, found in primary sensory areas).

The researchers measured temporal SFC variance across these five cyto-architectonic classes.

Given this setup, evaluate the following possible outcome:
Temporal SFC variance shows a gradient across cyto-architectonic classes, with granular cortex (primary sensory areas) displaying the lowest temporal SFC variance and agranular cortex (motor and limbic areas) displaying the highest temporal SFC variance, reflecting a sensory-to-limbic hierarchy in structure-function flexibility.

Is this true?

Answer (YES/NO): NO